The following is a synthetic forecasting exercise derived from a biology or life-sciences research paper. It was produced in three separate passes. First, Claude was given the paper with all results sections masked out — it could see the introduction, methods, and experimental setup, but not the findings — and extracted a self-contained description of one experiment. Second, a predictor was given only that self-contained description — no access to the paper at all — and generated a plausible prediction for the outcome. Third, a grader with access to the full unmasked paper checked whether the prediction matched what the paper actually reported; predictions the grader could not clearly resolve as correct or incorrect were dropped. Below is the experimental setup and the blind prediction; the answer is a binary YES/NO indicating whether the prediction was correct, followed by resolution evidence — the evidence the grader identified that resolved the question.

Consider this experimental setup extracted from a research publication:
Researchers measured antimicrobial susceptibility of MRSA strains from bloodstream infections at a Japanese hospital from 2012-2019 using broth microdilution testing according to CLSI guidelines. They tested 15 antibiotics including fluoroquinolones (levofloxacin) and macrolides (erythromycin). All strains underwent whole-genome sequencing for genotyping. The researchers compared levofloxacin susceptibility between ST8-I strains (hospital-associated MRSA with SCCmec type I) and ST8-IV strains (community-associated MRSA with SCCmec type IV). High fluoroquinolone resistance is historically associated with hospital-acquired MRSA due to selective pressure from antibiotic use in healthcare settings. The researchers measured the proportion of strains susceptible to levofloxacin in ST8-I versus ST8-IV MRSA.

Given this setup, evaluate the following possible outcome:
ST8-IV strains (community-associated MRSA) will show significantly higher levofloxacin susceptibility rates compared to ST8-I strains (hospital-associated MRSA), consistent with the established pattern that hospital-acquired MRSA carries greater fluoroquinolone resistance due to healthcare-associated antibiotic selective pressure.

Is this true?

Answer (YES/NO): YES